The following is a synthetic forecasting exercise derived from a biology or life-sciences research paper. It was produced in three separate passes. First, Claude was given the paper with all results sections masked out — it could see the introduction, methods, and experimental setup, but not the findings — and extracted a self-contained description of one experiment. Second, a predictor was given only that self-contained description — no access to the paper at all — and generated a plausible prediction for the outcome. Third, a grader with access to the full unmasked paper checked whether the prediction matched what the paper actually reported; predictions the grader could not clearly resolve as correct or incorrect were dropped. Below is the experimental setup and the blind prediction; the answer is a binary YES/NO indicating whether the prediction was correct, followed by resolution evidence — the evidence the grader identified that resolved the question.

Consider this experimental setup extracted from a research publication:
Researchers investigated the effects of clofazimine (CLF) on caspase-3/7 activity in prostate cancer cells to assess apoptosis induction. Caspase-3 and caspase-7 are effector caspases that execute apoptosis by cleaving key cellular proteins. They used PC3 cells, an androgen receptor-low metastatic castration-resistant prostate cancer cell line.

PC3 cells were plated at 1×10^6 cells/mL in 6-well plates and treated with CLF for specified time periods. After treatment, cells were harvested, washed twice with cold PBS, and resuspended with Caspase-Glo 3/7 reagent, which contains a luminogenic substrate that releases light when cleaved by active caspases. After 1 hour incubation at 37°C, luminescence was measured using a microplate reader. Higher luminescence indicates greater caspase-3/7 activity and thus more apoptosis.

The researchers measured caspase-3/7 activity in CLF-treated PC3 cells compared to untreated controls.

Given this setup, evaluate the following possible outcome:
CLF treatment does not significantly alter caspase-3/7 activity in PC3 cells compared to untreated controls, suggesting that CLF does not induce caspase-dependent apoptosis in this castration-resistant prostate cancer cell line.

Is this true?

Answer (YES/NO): NO